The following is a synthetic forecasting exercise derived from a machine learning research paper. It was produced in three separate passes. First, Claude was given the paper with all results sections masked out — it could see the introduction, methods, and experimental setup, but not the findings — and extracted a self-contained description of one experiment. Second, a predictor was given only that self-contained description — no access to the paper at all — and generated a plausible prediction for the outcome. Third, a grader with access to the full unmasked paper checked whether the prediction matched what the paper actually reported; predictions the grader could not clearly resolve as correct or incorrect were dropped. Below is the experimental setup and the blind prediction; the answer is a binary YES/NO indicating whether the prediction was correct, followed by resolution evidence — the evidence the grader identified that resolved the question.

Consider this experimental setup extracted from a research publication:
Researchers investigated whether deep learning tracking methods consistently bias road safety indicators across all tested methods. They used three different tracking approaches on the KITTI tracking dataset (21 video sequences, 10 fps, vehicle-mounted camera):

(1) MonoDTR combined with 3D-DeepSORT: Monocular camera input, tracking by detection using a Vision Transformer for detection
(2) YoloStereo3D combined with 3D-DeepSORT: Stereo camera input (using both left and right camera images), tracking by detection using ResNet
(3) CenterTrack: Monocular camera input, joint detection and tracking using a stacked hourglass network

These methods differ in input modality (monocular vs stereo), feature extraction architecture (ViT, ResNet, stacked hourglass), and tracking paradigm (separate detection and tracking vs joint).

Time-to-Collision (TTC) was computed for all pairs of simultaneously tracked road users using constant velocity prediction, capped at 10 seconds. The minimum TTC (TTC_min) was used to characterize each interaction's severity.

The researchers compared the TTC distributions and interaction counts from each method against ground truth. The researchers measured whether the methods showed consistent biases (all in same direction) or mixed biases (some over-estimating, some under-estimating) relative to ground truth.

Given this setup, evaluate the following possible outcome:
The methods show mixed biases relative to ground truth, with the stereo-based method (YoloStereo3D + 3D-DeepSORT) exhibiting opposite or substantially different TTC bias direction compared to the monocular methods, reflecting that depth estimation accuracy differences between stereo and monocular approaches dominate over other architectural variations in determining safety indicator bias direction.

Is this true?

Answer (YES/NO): NO